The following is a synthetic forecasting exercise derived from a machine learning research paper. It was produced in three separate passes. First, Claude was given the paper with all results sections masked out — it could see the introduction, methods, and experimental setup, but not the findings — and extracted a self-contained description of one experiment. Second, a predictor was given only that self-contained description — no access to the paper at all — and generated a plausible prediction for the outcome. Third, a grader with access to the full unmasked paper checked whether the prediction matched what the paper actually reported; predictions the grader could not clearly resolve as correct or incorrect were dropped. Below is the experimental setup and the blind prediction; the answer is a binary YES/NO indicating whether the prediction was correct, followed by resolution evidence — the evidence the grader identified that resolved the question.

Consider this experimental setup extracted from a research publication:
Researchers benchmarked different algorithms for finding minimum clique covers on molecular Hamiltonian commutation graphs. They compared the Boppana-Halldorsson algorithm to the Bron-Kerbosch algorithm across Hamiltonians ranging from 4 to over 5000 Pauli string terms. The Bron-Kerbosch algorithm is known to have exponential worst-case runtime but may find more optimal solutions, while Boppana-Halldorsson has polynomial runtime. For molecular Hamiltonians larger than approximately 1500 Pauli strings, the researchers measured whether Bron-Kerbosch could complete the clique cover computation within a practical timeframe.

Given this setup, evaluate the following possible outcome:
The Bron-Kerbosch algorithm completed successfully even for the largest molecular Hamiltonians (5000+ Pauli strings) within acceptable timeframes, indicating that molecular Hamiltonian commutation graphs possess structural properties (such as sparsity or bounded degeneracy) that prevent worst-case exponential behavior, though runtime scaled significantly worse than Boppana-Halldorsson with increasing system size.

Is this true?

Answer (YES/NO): NO